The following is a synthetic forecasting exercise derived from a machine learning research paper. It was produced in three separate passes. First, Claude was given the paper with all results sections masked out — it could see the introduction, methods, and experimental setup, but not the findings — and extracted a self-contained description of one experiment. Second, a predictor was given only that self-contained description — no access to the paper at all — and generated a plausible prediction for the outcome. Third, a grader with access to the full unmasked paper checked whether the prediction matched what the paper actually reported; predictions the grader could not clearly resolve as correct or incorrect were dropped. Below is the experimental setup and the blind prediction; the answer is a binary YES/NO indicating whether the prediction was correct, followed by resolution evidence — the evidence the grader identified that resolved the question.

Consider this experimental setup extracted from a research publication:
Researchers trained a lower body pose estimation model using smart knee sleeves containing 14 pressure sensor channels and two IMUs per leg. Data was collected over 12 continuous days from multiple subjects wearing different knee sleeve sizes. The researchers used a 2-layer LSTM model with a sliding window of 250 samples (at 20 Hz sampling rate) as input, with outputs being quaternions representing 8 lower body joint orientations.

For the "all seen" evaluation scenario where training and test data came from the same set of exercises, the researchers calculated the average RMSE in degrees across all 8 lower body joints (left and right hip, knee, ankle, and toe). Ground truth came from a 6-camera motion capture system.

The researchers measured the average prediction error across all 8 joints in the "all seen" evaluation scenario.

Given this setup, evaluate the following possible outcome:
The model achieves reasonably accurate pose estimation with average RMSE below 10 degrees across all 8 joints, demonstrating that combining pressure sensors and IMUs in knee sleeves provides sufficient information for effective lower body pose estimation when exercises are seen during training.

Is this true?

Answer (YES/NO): YES